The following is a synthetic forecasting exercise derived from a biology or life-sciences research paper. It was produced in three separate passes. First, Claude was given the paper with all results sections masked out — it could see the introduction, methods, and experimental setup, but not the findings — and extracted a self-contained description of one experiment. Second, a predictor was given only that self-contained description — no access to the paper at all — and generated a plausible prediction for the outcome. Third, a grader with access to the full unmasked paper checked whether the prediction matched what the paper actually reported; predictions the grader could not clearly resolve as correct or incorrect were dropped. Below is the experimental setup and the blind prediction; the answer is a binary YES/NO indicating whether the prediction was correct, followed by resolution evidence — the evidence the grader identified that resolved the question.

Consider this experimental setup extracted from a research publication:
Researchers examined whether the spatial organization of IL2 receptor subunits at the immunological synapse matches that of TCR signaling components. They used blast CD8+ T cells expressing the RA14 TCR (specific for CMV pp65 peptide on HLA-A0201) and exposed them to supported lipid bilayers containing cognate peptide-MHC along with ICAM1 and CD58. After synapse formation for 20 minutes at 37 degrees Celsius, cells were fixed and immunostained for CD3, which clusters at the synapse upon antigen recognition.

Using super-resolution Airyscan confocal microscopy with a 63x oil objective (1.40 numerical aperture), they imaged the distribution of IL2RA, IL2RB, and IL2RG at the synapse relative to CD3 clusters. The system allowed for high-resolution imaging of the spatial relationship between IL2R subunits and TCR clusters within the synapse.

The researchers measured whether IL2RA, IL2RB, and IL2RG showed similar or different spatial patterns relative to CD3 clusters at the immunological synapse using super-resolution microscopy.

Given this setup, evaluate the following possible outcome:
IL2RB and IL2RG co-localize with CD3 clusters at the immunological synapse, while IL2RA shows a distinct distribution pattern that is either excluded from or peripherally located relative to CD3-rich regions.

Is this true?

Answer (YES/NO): NO